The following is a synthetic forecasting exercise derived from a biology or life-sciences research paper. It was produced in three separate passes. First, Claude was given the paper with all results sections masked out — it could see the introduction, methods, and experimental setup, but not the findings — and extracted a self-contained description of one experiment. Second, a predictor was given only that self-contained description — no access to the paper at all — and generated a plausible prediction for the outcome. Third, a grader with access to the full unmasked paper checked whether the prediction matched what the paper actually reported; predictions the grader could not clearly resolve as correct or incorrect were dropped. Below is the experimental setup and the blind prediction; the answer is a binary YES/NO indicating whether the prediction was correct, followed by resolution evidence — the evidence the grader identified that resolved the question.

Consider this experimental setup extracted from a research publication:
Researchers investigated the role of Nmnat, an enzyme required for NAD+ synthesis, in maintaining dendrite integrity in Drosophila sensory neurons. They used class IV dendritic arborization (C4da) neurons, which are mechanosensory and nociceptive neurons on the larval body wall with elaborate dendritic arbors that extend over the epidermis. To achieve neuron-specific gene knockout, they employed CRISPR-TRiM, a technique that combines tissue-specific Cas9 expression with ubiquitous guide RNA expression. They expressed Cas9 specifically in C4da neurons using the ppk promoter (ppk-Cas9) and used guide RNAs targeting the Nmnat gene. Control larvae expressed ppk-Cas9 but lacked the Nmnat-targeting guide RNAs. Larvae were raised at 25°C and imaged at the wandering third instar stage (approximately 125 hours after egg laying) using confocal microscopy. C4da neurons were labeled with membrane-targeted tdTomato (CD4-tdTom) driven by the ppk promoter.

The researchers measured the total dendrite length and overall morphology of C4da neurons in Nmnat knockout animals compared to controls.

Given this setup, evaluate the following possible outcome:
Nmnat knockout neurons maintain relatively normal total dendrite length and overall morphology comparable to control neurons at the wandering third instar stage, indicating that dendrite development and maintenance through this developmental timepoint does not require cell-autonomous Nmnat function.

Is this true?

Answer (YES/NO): NO